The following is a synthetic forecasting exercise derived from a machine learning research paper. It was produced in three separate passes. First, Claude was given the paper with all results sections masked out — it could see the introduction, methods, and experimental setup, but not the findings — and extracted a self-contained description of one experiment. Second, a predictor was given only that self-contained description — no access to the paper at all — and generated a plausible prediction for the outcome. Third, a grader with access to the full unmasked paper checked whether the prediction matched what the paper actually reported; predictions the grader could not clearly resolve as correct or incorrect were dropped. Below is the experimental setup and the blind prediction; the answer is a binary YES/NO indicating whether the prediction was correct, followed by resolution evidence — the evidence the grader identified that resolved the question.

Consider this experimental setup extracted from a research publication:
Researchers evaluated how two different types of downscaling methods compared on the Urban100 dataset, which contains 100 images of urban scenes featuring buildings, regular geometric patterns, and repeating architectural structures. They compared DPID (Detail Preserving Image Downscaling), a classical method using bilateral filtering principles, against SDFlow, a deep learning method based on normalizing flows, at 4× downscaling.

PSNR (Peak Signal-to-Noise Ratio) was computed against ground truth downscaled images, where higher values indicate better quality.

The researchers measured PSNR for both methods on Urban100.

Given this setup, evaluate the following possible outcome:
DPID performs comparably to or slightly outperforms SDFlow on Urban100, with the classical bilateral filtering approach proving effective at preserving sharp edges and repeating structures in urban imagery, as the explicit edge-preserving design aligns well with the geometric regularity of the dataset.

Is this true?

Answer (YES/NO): NO